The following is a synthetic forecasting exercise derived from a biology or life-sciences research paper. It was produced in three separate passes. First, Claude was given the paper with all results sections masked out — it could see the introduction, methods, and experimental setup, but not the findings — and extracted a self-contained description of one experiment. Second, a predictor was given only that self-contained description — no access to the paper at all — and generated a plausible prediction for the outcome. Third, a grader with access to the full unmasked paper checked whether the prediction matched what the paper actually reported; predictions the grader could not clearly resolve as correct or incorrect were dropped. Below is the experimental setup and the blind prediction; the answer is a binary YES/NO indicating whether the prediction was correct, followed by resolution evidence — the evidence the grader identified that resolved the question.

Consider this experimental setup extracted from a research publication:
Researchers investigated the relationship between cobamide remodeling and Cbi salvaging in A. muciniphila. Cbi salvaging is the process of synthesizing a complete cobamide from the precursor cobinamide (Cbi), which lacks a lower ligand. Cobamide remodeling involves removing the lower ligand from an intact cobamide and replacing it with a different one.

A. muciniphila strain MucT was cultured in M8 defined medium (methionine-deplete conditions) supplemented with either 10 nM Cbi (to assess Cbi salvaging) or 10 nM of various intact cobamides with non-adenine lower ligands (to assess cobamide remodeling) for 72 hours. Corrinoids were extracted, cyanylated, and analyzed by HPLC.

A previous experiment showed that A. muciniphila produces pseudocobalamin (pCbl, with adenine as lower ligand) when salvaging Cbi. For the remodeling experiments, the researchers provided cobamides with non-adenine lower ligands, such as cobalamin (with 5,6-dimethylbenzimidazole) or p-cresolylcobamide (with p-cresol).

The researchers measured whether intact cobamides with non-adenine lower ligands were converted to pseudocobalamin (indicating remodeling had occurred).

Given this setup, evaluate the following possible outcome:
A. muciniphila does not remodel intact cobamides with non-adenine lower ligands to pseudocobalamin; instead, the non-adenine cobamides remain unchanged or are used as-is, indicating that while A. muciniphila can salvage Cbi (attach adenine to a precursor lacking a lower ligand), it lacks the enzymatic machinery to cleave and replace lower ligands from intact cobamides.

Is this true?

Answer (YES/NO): NO